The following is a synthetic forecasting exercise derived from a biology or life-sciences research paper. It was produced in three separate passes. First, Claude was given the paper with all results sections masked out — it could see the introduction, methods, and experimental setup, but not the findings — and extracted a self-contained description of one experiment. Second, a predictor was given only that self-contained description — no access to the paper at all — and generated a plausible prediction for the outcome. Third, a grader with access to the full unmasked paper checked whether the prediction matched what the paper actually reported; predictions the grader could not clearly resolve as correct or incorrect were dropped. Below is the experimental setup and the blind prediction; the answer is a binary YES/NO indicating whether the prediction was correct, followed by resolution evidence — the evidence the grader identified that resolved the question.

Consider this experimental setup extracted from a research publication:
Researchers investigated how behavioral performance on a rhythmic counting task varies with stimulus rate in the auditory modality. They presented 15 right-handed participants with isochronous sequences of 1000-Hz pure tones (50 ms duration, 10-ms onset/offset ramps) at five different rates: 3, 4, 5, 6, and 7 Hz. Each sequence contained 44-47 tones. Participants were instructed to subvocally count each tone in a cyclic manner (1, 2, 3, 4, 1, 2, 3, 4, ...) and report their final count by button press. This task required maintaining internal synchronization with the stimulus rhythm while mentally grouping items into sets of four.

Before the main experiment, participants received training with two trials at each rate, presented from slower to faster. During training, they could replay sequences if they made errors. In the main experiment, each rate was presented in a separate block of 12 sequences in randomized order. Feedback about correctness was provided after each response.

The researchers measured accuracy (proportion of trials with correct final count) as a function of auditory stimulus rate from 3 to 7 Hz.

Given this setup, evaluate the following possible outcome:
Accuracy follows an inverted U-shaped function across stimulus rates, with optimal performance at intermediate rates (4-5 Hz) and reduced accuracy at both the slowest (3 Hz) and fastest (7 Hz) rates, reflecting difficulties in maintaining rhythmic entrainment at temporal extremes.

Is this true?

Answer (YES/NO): NO